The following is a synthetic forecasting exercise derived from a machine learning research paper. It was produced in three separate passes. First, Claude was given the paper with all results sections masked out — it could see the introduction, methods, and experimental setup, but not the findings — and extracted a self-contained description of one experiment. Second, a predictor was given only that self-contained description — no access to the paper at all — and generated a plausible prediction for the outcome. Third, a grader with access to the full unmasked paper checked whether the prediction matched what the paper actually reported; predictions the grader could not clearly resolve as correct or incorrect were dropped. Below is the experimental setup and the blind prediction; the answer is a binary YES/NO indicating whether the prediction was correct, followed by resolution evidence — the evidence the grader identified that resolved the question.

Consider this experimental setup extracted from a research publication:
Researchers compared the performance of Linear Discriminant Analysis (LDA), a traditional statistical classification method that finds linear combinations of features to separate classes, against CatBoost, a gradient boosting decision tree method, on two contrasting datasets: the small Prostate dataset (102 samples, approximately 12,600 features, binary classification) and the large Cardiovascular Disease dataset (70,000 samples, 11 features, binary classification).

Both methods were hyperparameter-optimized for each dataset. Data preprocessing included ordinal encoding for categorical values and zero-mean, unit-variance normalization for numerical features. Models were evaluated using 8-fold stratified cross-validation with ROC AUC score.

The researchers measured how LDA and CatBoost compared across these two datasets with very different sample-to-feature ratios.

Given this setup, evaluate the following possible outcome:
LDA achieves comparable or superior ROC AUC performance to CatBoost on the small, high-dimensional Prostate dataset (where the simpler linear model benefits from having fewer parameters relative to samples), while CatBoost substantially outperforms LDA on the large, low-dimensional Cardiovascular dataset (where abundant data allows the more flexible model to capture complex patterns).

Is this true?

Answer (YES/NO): NO